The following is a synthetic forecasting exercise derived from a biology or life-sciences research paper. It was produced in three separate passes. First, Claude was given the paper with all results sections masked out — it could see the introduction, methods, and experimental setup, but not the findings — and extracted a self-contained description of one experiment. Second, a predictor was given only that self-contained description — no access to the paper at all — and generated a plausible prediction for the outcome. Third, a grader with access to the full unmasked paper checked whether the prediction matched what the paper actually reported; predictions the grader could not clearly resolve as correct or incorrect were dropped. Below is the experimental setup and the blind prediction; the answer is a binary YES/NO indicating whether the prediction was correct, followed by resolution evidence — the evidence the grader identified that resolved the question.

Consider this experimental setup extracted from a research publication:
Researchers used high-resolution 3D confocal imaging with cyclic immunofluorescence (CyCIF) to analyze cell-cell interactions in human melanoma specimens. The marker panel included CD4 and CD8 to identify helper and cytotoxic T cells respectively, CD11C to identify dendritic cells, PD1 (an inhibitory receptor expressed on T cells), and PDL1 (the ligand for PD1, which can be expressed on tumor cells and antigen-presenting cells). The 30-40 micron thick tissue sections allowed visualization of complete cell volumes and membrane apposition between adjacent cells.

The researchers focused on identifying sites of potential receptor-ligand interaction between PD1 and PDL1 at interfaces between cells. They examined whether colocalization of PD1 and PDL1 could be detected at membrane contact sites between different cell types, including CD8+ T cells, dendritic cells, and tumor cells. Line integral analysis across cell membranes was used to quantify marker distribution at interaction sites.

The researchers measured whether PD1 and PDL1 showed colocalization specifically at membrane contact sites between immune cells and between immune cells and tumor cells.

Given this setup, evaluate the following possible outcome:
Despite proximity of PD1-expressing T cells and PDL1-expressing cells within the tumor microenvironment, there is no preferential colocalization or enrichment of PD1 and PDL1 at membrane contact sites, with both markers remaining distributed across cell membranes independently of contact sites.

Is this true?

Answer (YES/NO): NO